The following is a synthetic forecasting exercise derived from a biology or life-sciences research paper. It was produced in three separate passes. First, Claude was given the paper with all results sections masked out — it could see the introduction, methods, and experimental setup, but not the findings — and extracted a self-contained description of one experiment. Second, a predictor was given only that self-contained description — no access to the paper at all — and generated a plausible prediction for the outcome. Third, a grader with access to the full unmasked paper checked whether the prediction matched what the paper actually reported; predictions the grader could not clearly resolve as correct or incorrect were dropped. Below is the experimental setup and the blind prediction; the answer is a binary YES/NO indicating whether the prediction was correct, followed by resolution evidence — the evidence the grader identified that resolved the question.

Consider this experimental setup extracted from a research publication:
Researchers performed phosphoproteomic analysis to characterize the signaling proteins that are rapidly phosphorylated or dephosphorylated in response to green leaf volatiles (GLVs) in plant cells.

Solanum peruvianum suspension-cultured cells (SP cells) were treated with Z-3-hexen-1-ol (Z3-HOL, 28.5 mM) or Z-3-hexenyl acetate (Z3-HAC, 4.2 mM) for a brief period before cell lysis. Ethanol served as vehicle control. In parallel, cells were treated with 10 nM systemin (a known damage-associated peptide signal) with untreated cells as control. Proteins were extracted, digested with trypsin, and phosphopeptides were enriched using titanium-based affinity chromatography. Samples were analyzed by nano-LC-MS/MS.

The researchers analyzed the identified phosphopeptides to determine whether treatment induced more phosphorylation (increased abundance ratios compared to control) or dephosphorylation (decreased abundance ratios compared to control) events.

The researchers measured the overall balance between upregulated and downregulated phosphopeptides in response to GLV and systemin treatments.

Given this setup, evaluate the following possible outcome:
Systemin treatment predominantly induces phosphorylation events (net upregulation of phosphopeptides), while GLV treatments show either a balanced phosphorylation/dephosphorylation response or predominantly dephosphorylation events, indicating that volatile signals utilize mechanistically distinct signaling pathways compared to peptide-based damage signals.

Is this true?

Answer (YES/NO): NO